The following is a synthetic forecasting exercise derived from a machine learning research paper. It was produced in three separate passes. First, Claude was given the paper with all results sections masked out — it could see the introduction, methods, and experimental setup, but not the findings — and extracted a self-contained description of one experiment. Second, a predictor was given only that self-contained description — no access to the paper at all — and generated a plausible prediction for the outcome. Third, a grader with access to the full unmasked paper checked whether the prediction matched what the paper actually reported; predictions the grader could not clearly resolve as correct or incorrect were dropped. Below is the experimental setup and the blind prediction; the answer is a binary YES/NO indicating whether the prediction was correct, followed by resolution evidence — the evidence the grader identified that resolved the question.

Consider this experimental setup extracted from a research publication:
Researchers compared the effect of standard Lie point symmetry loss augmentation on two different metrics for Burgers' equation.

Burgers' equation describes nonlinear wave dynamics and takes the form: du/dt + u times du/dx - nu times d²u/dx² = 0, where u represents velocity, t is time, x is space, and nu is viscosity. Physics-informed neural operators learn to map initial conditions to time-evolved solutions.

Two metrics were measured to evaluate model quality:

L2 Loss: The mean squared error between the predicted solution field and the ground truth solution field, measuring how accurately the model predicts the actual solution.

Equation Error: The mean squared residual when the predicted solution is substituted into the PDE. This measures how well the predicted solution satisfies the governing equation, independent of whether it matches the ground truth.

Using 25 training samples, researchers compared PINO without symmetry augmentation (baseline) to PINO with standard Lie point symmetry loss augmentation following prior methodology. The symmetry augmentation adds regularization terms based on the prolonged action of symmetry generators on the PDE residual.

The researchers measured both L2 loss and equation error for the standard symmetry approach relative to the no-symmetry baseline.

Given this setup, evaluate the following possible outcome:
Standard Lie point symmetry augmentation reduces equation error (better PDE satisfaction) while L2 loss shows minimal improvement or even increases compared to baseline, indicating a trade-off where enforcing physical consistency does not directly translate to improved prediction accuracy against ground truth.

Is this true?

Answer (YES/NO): NO